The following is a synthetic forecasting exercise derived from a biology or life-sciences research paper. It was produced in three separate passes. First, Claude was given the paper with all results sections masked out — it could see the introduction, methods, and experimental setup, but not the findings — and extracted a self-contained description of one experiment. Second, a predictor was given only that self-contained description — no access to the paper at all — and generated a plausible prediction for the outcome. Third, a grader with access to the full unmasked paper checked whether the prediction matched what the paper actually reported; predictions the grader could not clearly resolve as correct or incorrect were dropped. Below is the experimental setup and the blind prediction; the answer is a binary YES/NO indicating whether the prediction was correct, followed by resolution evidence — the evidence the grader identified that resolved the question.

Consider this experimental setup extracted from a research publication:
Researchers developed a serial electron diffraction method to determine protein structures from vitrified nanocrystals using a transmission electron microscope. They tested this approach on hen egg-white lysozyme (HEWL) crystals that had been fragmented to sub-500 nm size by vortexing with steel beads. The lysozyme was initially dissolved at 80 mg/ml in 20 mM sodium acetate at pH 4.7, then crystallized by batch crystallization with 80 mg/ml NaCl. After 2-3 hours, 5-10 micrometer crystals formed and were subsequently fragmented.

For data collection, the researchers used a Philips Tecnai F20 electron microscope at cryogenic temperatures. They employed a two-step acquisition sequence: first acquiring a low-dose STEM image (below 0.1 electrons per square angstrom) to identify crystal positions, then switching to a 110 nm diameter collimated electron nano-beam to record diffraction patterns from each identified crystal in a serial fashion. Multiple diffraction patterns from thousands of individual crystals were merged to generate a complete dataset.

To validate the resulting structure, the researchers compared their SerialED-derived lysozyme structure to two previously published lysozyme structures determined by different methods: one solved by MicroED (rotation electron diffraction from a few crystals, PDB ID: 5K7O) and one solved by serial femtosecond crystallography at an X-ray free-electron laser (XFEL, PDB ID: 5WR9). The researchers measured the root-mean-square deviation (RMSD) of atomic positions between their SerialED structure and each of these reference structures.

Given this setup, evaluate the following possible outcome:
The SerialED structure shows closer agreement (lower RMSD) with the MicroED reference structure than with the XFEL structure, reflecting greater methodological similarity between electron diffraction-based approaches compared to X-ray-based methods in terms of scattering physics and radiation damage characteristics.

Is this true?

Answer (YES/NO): NO